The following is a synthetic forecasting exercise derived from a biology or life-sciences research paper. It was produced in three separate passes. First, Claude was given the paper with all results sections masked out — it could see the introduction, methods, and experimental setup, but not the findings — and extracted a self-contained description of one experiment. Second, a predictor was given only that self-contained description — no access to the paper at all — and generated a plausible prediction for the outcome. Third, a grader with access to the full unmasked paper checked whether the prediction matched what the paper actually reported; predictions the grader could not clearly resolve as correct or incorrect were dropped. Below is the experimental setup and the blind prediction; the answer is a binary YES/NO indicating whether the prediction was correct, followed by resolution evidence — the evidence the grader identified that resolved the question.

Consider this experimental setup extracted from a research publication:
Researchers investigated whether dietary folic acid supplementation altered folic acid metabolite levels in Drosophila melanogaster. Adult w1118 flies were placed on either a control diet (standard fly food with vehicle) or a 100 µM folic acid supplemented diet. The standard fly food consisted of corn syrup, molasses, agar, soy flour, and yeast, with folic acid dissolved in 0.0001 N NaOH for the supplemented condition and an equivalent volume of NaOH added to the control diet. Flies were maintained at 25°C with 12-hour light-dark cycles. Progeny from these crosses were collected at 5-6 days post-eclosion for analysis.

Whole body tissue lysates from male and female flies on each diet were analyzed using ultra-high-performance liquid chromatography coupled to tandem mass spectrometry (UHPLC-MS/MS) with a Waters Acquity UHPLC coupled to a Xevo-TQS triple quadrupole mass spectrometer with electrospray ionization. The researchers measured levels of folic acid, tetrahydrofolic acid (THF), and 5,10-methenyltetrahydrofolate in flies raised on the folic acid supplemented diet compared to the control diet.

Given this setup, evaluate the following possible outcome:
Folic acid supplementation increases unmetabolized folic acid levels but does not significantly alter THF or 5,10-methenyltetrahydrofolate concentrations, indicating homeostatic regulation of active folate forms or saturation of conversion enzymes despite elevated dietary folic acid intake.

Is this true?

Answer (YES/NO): NO